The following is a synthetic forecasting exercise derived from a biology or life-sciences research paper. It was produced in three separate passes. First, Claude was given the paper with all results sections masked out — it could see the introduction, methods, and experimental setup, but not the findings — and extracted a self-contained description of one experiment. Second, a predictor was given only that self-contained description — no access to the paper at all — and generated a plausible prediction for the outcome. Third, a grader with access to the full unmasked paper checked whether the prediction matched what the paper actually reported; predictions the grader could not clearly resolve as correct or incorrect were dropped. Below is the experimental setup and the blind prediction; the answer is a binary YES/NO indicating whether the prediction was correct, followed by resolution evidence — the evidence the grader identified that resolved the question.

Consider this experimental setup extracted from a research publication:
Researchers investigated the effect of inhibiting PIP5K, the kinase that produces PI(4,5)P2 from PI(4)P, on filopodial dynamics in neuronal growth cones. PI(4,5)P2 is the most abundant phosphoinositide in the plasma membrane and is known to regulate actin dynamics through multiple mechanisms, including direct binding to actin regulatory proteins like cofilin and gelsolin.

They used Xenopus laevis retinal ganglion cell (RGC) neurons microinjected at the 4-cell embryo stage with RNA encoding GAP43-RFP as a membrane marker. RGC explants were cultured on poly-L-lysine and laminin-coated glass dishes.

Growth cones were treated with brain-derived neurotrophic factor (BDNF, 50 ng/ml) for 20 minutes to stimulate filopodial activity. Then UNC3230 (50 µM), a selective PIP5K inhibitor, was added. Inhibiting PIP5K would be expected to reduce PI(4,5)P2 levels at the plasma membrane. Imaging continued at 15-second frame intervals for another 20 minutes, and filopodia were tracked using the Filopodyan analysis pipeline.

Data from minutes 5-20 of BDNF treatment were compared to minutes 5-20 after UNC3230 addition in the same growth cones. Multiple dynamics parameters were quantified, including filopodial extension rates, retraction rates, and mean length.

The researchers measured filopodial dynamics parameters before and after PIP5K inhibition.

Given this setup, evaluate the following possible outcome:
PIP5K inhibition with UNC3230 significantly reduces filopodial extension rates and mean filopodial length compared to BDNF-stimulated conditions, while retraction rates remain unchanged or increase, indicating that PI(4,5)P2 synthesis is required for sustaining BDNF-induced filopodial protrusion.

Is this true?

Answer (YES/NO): NO